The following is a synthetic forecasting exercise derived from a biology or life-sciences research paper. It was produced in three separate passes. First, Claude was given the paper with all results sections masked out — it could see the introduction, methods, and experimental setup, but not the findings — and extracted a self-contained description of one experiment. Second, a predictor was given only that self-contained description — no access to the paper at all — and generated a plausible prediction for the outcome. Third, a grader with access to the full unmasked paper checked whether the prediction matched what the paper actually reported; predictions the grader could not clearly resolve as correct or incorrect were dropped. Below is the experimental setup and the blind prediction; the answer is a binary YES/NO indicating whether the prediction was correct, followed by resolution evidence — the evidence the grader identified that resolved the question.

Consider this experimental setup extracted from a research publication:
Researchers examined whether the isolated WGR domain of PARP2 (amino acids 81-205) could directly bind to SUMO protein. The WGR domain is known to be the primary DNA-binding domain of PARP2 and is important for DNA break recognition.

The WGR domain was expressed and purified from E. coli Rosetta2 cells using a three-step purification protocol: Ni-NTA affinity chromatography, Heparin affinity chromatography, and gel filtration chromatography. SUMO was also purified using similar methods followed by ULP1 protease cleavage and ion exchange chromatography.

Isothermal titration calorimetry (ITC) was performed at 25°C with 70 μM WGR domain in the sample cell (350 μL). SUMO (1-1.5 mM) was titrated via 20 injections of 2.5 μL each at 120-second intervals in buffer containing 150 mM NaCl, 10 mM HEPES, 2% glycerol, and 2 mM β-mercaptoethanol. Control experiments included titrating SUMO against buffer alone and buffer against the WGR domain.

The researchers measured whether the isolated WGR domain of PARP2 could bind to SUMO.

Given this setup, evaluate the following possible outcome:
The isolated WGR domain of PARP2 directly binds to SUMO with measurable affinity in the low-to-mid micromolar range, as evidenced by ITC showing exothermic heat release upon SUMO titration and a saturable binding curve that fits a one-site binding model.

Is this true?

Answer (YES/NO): NO